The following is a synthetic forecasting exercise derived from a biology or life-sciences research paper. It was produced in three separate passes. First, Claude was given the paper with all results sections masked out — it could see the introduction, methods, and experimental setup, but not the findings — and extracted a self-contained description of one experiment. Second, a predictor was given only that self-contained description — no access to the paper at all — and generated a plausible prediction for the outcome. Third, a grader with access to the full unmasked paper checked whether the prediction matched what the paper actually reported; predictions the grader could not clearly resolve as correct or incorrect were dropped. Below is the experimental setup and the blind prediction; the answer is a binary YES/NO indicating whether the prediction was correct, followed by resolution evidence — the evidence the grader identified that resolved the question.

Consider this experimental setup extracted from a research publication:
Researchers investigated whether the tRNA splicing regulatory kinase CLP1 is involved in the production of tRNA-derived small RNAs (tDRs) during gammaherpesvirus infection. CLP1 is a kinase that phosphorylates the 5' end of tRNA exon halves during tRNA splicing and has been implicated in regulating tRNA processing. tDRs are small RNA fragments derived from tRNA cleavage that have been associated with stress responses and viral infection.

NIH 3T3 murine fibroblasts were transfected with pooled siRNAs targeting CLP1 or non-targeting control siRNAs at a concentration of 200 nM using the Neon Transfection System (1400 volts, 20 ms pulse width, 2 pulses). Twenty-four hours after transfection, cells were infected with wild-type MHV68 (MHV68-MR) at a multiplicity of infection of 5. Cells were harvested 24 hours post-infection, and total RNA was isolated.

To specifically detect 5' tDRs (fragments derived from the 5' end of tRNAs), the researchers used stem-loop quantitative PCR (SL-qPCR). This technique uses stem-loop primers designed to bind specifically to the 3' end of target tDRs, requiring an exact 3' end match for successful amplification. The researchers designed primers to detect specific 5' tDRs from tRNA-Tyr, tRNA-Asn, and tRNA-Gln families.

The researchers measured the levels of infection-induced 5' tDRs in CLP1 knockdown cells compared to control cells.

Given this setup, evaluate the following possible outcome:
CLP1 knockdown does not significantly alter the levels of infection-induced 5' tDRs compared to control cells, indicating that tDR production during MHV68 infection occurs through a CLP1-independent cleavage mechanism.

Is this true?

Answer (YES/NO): NO